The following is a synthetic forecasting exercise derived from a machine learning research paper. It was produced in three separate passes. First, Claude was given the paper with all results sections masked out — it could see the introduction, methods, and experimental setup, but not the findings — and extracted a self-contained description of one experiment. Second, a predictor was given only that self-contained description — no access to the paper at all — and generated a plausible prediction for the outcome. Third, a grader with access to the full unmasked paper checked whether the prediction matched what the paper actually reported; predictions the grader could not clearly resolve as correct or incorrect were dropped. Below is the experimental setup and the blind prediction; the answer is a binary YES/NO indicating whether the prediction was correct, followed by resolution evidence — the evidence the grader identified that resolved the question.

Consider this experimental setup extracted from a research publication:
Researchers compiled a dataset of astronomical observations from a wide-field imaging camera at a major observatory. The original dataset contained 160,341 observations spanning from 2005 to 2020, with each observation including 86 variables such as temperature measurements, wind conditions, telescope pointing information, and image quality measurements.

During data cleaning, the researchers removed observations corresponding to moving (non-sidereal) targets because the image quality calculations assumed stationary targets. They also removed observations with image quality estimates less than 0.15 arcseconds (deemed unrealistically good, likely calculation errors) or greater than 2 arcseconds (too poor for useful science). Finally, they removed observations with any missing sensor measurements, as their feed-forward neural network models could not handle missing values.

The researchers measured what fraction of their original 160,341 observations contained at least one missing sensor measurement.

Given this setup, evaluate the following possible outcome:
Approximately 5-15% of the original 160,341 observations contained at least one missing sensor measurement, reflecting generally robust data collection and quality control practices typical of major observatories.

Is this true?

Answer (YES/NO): NO